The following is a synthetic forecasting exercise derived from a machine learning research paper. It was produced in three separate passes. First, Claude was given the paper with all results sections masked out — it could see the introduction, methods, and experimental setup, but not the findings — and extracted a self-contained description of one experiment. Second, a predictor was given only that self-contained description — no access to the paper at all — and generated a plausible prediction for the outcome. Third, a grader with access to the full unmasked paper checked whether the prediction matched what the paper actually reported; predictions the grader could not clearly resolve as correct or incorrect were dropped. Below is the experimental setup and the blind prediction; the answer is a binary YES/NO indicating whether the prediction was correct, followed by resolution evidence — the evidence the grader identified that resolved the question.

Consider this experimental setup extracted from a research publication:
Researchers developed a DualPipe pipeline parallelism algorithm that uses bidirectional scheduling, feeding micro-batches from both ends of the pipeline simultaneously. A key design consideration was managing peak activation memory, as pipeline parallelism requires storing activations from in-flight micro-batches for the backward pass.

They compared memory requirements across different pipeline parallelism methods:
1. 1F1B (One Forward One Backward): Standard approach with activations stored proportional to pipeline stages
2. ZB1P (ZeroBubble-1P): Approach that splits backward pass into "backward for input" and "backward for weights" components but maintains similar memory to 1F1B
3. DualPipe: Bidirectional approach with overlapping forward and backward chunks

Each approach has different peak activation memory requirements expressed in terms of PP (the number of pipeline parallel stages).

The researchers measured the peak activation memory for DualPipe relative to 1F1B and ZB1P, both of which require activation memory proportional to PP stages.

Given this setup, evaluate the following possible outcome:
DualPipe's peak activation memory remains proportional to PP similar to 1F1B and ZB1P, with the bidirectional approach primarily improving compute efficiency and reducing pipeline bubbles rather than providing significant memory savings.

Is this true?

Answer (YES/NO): YES